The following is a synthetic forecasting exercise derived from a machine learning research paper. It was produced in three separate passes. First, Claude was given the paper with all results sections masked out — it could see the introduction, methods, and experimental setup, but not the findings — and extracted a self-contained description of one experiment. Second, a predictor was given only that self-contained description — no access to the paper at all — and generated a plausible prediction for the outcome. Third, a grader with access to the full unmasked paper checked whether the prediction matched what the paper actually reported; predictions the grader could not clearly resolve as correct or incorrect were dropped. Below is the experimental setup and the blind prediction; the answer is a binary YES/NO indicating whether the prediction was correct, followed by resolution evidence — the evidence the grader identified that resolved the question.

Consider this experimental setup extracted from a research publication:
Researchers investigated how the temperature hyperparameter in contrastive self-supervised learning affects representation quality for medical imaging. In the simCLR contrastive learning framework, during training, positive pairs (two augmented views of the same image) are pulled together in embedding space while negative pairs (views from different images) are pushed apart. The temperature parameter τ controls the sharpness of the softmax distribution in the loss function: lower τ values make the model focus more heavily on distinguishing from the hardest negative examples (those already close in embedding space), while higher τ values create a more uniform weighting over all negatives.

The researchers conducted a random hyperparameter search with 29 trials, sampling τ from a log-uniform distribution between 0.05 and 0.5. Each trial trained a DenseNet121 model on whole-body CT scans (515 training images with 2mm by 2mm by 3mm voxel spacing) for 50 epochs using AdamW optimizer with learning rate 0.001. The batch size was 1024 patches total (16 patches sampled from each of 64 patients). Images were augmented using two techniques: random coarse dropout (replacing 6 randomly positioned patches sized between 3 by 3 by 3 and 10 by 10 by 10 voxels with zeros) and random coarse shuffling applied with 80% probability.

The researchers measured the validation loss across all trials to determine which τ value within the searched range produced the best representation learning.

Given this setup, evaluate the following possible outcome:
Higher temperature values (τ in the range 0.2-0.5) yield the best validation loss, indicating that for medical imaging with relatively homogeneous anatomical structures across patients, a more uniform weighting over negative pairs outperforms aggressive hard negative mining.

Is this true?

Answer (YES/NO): NO